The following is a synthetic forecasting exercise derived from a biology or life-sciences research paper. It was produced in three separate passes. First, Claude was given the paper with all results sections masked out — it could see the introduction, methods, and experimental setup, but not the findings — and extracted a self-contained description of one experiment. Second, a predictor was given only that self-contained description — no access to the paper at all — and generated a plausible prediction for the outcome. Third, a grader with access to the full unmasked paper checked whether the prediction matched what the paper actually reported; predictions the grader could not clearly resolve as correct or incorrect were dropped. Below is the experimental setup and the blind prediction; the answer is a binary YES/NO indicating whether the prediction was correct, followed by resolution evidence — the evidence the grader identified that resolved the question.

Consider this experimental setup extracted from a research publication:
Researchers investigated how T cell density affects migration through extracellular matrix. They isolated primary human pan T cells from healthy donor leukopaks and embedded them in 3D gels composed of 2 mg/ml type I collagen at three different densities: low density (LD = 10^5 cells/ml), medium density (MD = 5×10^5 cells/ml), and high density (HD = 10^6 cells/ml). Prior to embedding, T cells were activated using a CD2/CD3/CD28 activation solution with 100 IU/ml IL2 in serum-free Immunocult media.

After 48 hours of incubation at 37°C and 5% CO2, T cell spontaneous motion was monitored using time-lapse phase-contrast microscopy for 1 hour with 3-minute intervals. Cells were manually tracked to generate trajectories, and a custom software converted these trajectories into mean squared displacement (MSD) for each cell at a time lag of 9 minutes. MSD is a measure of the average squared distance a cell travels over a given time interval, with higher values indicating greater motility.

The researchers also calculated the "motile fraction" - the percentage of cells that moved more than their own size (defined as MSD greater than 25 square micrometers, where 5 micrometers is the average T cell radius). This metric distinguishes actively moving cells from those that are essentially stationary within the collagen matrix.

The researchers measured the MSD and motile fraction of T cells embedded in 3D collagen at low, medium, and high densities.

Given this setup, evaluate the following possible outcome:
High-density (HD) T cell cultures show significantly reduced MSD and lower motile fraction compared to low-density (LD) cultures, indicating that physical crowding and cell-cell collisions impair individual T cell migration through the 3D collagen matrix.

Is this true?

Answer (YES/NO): NO